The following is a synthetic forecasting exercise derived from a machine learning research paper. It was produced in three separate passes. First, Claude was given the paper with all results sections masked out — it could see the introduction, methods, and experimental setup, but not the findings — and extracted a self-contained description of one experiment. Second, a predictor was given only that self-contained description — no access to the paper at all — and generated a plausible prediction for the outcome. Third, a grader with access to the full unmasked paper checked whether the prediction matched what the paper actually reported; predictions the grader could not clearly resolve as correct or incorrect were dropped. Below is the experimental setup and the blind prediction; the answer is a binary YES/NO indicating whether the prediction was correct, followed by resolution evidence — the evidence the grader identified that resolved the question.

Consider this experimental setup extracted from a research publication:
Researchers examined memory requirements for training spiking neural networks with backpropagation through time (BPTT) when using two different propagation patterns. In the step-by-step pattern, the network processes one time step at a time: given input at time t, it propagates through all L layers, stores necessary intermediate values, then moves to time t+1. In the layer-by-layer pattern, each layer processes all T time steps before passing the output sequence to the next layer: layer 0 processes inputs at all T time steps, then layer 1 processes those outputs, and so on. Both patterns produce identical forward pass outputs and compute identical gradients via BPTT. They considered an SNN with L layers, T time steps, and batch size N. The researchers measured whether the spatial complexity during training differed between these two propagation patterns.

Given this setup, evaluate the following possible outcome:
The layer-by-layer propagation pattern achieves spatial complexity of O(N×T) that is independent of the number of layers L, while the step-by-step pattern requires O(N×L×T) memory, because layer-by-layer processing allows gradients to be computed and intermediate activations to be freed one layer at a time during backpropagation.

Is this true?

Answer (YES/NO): NO